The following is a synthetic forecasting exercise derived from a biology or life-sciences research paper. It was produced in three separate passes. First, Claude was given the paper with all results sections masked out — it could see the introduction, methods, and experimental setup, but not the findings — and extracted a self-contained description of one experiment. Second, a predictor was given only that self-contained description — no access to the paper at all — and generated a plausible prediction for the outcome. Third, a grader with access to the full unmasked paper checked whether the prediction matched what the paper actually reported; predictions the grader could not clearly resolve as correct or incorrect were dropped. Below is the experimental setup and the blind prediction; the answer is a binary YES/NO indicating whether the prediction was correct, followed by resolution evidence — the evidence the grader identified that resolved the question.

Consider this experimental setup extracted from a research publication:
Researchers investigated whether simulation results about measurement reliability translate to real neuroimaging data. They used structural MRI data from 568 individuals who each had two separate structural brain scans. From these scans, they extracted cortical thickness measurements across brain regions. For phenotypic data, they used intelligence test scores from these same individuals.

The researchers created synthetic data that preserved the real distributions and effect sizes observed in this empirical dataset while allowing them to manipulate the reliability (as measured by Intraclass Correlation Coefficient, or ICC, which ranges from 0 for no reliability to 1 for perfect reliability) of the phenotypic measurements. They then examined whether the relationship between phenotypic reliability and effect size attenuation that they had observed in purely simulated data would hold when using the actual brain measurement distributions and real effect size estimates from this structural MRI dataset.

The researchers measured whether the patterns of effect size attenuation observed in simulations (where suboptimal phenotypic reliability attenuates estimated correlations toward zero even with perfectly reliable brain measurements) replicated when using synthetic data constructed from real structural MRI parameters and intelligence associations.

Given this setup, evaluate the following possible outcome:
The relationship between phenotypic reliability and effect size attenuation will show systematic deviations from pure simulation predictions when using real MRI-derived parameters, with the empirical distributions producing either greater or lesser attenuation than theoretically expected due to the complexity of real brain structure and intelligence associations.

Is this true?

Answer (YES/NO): NO